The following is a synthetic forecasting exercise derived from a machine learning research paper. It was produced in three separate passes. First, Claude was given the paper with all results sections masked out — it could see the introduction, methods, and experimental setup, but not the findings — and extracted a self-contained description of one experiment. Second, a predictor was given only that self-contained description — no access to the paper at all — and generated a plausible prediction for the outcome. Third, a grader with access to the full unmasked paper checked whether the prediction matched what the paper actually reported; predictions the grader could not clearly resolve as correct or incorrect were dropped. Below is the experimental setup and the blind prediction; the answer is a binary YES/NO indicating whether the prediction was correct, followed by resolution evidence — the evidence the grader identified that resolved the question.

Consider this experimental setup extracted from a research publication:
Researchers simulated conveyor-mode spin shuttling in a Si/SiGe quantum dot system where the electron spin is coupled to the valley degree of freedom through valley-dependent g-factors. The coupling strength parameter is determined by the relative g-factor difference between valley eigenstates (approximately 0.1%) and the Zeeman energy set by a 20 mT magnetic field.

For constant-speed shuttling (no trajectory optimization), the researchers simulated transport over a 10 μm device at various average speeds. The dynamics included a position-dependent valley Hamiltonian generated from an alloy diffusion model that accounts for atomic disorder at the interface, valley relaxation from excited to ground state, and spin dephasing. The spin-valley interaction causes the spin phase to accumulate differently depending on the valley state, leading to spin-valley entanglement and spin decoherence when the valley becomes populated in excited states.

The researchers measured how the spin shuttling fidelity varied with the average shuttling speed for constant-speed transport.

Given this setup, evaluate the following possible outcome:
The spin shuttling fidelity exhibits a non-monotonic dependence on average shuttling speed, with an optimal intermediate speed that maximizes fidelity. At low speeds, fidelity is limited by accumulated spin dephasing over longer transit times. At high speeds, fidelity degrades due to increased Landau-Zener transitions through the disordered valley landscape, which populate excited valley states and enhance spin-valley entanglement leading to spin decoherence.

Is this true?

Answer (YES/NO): NO